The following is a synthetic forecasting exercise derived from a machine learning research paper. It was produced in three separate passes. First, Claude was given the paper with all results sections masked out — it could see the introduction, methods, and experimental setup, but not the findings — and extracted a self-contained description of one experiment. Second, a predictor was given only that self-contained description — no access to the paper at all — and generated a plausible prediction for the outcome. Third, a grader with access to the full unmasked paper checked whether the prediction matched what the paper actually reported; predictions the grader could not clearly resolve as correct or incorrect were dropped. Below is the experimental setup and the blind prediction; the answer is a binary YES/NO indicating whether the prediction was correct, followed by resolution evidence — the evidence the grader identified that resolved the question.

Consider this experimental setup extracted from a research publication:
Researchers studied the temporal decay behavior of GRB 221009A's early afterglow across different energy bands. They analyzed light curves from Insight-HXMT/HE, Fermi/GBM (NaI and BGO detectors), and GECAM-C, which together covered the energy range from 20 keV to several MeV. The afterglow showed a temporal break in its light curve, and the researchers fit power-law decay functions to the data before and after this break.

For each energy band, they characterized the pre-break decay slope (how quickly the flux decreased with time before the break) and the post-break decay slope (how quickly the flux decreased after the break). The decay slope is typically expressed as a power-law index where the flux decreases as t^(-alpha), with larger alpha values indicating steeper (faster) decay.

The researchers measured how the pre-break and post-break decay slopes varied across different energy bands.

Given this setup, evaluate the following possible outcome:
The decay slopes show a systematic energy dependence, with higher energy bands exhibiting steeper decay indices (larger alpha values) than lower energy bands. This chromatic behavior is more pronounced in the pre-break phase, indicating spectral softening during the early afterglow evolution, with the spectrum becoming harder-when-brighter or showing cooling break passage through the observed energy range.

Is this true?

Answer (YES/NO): NO